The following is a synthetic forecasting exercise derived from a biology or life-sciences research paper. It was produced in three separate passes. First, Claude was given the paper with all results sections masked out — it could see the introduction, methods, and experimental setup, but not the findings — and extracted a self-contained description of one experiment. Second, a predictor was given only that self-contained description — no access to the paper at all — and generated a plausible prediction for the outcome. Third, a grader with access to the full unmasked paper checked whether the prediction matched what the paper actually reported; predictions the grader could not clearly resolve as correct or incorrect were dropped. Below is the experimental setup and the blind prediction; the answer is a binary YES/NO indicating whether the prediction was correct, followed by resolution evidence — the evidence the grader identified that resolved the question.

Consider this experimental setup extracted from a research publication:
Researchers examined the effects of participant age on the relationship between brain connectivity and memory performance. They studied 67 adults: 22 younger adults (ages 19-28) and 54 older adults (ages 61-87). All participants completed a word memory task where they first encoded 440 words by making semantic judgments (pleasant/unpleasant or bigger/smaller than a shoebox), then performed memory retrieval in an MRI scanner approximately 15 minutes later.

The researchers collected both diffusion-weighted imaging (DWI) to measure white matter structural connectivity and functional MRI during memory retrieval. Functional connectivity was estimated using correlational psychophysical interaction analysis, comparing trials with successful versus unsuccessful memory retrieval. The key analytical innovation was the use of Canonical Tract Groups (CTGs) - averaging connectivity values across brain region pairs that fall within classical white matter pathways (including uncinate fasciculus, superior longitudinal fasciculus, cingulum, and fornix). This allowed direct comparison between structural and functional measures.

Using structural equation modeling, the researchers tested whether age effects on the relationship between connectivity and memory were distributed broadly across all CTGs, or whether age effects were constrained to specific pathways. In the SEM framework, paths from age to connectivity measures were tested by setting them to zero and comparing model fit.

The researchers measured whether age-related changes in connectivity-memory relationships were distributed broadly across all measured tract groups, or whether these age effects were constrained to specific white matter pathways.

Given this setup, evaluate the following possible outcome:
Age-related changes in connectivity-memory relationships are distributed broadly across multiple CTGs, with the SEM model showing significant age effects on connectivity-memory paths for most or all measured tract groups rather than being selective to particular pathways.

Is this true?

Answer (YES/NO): NO